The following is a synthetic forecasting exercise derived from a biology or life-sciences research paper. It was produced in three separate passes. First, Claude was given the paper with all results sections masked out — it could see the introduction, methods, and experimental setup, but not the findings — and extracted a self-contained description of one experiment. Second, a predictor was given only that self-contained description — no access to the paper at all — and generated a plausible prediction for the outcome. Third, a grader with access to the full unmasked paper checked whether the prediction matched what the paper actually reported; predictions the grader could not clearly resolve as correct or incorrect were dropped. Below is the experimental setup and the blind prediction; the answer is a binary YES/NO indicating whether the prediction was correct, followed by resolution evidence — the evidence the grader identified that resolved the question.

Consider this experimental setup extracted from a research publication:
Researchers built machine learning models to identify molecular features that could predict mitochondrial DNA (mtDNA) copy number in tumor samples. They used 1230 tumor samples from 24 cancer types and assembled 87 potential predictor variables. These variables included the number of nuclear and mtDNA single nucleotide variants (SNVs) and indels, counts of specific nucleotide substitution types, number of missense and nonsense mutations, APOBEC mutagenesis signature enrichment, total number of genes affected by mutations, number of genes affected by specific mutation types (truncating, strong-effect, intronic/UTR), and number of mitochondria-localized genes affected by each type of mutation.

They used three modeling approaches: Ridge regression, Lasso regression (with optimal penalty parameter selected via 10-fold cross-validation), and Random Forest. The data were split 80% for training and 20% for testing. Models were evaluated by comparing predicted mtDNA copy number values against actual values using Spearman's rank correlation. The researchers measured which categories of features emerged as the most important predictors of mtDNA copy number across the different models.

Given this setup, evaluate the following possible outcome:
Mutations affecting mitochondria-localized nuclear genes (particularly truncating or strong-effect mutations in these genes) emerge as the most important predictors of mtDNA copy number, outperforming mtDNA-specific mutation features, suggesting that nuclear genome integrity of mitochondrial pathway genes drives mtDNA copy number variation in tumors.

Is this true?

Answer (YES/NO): NO